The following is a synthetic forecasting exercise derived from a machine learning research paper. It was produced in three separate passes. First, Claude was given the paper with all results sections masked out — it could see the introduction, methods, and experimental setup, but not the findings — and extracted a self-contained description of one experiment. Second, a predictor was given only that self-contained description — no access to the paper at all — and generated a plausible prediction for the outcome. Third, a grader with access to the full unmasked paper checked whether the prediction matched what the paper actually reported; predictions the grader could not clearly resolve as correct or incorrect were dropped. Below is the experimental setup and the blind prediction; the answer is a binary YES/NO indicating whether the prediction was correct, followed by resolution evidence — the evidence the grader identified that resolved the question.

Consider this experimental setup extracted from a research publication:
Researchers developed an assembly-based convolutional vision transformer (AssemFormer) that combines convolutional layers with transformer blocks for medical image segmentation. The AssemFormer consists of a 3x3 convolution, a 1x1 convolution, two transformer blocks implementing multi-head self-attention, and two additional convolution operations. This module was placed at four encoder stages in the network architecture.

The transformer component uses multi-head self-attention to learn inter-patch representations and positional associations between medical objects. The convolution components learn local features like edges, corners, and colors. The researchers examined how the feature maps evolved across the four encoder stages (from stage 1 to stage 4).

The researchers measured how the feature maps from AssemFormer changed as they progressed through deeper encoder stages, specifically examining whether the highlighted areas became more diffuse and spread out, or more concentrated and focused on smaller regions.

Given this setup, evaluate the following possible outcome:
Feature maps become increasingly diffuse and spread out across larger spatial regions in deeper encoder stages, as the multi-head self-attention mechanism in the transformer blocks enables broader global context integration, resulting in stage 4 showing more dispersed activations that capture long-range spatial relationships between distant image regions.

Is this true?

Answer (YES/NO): NO